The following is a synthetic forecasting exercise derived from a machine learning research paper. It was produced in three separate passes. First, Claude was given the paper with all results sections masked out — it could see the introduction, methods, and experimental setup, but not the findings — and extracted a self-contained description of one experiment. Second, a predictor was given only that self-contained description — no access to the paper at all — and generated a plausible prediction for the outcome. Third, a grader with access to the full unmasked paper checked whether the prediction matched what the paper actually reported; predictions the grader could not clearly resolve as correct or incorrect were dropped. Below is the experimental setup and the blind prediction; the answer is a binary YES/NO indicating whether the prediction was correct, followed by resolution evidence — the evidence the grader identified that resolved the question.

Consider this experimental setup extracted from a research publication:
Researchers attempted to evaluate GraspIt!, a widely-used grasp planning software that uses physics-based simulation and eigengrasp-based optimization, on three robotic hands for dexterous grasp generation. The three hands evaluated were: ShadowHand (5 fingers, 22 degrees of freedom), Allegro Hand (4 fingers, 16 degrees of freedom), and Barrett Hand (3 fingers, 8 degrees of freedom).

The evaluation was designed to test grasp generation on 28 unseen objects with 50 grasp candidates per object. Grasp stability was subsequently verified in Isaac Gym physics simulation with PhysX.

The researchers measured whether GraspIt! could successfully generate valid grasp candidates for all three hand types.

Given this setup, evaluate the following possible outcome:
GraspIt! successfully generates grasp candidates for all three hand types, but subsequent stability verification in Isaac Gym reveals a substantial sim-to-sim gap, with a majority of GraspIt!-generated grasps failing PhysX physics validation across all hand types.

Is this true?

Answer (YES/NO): NO